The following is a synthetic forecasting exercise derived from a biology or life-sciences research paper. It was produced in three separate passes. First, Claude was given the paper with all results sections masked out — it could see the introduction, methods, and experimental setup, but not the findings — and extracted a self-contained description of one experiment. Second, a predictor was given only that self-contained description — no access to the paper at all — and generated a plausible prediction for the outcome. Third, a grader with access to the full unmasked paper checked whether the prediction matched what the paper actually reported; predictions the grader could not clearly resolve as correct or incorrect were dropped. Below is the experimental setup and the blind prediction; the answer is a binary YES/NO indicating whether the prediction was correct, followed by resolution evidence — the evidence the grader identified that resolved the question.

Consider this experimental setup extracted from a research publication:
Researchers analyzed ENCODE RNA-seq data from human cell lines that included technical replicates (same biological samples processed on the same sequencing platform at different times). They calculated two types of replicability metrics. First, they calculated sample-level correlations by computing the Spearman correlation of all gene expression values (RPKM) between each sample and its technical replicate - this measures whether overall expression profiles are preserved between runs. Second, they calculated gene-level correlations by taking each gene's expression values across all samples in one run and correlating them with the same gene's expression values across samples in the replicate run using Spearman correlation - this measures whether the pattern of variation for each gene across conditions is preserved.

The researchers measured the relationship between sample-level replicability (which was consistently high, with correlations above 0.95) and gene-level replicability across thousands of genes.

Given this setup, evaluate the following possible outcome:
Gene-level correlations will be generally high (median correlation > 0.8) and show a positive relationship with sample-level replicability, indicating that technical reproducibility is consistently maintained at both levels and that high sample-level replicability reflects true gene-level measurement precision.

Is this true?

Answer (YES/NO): NO